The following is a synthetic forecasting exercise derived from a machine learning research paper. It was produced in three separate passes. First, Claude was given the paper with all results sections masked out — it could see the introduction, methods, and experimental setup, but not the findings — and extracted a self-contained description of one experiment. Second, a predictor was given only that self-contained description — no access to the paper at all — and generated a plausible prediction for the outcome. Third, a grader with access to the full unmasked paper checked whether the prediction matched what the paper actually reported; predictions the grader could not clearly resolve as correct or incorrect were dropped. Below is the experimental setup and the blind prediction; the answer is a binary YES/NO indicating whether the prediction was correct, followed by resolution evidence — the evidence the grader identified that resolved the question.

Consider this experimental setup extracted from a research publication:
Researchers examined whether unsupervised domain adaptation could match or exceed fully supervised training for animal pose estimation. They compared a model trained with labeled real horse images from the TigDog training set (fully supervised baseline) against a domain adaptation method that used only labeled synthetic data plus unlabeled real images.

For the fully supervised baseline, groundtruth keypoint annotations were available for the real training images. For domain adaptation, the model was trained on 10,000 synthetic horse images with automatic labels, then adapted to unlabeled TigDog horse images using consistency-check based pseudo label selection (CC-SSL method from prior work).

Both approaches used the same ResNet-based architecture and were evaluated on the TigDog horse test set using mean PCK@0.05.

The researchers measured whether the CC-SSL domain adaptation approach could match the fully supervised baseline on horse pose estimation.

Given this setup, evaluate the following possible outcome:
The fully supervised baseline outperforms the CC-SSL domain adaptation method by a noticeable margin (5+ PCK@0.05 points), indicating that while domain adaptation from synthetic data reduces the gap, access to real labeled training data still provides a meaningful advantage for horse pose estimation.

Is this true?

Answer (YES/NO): YES